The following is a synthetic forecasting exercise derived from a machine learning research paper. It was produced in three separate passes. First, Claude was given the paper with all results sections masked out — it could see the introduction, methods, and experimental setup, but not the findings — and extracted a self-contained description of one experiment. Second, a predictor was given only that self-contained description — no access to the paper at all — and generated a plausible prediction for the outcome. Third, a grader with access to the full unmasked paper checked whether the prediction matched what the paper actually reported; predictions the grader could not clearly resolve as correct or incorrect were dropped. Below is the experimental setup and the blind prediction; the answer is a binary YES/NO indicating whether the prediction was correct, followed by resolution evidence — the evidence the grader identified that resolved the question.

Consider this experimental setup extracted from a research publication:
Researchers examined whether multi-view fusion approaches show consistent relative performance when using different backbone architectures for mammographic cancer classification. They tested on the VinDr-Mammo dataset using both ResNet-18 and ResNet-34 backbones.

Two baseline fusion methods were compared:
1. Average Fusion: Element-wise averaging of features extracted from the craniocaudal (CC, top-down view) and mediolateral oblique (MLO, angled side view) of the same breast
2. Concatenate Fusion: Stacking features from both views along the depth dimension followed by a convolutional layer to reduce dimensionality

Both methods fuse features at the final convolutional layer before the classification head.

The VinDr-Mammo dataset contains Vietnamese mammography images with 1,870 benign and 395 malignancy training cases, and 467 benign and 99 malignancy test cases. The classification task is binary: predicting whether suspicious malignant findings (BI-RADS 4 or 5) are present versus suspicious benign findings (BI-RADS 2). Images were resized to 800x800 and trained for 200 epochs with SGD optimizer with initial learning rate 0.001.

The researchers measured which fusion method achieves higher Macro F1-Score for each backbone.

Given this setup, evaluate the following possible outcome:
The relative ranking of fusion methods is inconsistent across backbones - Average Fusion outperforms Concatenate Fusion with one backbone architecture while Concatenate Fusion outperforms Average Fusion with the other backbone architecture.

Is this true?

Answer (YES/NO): NO